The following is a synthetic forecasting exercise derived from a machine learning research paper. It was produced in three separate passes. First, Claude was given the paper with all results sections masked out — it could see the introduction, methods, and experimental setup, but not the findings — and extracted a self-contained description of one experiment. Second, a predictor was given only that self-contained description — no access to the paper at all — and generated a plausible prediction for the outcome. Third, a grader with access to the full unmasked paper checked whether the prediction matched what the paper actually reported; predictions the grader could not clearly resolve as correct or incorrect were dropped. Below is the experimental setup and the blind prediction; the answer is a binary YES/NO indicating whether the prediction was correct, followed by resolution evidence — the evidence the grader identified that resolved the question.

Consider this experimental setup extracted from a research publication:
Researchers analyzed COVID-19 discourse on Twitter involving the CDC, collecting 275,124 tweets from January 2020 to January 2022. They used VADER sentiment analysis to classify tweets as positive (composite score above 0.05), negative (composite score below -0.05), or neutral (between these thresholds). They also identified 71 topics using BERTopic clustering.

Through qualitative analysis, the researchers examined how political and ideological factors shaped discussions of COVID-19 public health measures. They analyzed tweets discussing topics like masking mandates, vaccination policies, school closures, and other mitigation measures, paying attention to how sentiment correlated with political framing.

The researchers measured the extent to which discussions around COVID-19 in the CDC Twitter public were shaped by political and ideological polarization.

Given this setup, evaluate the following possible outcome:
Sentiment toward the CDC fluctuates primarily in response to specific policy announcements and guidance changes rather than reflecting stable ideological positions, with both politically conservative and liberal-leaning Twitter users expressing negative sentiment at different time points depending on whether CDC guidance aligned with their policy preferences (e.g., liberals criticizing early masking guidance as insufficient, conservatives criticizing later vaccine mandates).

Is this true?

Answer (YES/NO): NO